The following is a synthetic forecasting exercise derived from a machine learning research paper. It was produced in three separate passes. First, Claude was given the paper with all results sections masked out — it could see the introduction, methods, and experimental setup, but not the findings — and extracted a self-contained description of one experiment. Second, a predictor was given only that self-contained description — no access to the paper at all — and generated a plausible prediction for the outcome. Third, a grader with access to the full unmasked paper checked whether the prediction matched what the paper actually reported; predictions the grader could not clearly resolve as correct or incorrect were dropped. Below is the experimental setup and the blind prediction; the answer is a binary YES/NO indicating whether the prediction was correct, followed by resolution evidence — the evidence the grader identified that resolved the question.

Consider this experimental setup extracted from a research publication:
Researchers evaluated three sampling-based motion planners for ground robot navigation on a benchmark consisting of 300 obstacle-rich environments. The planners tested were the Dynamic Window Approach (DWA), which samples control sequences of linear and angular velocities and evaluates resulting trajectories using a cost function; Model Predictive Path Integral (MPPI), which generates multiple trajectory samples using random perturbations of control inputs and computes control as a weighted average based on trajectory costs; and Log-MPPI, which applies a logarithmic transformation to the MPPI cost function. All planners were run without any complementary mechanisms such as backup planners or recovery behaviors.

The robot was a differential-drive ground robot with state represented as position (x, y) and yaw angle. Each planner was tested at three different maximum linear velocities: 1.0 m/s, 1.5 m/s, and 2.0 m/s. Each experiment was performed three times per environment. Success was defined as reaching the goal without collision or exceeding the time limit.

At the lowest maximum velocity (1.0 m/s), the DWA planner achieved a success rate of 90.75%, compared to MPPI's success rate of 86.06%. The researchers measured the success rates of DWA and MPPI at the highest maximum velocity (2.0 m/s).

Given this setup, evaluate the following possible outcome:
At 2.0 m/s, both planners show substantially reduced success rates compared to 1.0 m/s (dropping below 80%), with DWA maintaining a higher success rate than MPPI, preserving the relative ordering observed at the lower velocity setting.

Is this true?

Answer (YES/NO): NO